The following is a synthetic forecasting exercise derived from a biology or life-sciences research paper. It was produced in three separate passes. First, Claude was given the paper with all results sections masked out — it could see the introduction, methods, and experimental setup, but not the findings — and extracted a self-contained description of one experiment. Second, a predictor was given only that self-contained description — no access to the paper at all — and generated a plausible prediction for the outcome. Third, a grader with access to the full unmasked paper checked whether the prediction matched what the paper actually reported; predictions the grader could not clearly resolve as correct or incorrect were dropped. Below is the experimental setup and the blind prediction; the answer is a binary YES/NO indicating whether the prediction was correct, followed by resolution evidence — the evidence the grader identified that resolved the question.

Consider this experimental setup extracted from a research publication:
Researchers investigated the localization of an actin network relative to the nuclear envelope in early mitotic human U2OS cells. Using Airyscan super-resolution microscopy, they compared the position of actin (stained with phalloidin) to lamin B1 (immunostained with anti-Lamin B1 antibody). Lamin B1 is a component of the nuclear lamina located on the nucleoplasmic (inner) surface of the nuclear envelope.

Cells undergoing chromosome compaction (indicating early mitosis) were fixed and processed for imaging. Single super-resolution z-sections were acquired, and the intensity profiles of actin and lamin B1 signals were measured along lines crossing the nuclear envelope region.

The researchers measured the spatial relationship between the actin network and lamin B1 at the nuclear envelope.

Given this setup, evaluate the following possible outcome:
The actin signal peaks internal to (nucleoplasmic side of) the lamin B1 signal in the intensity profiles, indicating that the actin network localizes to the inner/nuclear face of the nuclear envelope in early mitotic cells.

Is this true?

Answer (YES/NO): NO